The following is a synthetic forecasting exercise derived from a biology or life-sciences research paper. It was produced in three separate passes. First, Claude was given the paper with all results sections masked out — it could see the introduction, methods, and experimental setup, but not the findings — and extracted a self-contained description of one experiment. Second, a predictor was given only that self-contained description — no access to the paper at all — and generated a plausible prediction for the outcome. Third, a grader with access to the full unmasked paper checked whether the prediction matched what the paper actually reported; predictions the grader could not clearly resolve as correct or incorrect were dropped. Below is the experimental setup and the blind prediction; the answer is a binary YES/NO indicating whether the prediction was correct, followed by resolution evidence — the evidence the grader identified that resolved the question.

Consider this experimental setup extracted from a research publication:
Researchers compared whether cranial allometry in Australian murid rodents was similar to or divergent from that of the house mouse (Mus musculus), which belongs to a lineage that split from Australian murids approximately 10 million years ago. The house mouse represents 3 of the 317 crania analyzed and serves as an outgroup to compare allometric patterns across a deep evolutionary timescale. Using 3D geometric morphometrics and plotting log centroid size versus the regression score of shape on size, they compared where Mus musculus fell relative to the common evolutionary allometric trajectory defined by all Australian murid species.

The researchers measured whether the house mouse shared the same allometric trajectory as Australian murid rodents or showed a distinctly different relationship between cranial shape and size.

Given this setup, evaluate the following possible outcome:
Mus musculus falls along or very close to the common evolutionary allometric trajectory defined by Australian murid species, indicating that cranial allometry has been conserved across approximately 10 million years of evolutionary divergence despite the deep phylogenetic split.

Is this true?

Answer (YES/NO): YES